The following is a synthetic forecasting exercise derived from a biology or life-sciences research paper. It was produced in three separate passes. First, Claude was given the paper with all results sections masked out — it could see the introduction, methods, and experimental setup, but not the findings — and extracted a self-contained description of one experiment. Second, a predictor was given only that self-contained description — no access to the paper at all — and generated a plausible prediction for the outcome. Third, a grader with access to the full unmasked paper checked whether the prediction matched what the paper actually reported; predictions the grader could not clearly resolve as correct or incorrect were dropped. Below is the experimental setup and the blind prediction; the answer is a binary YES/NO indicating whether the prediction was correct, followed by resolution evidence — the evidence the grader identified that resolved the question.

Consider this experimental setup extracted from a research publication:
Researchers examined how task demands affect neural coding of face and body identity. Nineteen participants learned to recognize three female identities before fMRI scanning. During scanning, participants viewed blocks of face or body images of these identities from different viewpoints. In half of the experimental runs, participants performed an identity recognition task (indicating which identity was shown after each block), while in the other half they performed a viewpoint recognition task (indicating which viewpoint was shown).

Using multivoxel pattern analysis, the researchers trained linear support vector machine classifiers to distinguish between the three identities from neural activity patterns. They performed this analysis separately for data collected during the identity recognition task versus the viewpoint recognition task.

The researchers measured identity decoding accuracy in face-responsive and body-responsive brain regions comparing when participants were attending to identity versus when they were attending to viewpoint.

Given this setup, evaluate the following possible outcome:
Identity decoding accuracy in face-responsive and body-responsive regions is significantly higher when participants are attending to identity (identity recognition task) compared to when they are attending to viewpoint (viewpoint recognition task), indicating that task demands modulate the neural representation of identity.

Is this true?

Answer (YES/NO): YES